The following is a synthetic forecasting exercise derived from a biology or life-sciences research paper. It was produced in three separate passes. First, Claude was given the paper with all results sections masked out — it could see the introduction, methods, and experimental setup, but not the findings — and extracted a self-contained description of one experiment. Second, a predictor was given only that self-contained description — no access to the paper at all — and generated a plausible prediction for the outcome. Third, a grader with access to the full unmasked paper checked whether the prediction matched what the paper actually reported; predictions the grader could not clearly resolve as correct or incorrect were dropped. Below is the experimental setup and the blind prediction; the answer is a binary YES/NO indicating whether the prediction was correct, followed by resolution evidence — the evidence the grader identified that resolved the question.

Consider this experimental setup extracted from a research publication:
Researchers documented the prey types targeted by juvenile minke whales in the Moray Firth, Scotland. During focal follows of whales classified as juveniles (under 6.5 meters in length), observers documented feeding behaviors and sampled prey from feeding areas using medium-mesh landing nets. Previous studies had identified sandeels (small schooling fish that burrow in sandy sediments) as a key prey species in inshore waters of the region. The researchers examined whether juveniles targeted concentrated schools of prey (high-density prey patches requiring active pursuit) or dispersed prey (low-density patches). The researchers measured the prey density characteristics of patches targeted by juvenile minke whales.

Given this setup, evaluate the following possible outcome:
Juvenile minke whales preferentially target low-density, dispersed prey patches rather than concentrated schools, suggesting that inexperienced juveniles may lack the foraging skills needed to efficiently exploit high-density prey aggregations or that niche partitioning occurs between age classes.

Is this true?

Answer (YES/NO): YES